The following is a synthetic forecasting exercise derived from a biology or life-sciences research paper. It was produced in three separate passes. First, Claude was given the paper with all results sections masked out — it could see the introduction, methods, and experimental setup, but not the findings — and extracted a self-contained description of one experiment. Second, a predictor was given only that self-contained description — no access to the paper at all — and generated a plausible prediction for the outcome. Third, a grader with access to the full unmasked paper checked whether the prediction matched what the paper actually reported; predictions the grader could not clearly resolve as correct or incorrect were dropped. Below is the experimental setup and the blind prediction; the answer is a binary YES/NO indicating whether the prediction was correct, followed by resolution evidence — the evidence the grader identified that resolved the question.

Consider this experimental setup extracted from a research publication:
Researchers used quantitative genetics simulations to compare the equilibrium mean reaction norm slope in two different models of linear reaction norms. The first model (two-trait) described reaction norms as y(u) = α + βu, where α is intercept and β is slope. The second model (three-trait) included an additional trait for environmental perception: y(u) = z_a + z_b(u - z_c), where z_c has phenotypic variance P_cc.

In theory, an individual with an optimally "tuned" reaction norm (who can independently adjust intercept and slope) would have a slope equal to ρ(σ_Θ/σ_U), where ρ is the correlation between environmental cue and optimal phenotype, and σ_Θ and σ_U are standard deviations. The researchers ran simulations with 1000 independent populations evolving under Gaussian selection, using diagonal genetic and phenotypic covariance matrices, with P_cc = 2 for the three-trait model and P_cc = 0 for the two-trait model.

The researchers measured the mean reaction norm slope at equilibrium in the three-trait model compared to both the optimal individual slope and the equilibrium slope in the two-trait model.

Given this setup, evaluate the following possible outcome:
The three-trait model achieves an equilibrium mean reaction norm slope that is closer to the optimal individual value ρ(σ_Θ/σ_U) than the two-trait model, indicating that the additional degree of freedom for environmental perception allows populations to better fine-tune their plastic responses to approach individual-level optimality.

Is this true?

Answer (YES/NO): NO